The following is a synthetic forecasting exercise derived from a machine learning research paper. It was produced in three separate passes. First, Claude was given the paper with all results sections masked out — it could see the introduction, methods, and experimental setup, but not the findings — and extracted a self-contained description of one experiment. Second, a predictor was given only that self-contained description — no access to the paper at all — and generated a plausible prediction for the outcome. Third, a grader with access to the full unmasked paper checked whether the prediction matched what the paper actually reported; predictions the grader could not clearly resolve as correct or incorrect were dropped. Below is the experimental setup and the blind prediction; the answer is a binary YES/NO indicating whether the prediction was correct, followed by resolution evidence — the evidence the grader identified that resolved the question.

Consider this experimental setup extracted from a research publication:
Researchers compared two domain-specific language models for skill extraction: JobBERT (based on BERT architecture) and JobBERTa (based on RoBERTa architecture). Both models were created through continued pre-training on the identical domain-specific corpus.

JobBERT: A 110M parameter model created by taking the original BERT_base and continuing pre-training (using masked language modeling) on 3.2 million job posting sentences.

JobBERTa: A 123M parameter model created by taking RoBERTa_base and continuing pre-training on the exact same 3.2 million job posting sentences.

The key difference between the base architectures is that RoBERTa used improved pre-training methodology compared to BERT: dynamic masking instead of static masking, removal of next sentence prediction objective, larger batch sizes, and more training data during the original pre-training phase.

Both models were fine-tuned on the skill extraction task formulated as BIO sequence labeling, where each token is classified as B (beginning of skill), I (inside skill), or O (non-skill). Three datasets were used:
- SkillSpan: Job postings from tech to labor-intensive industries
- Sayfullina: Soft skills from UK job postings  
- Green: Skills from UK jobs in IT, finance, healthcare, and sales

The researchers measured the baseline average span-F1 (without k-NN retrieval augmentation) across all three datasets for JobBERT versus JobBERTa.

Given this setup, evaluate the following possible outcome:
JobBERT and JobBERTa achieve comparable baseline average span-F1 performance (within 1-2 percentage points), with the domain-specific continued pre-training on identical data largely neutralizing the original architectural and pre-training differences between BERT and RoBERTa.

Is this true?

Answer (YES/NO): NO